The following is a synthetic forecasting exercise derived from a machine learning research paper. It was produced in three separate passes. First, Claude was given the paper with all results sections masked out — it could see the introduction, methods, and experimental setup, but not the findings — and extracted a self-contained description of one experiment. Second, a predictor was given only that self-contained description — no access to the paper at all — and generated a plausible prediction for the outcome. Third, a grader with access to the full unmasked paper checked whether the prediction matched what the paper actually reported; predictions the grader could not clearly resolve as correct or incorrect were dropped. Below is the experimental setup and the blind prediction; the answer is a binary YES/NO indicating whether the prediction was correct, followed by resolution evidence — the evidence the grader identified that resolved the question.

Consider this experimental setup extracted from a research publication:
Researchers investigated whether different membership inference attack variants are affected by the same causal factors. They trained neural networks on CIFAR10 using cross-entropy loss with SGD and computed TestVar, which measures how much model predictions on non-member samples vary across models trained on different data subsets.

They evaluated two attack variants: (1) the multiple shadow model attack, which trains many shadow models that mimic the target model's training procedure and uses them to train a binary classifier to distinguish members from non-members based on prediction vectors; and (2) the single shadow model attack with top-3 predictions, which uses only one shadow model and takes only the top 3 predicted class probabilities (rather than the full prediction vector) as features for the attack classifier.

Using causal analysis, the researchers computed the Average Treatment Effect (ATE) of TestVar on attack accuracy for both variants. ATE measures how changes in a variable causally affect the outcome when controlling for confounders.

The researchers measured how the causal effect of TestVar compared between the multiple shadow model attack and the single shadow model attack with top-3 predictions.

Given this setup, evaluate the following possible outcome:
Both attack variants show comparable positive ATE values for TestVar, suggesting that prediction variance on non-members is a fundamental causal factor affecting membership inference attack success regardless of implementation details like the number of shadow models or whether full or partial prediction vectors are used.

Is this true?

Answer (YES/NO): NO